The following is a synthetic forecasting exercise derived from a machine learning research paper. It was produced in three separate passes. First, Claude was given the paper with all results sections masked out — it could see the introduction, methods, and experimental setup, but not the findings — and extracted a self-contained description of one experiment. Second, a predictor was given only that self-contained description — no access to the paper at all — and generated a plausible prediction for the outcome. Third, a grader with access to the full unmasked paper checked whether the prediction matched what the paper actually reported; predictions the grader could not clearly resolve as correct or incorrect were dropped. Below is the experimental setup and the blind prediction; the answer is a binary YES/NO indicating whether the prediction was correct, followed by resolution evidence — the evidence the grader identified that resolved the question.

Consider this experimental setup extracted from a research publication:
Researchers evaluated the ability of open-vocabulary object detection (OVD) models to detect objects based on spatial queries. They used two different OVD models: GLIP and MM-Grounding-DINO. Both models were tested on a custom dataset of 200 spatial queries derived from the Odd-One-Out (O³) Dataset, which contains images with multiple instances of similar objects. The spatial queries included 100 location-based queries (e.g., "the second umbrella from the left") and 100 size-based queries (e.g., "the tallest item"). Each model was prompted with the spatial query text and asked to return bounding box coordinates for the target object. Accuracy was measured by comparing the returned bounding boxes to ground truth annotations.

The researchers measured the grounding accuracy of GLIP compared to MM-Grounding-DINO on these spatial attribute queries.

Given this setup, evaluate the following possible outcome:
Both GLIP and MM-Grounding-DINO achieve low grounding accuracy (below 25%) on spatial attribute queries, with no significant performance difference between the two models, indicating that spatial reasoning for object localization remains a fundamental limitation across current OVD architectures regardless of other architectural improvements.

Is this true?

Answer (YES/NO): NO